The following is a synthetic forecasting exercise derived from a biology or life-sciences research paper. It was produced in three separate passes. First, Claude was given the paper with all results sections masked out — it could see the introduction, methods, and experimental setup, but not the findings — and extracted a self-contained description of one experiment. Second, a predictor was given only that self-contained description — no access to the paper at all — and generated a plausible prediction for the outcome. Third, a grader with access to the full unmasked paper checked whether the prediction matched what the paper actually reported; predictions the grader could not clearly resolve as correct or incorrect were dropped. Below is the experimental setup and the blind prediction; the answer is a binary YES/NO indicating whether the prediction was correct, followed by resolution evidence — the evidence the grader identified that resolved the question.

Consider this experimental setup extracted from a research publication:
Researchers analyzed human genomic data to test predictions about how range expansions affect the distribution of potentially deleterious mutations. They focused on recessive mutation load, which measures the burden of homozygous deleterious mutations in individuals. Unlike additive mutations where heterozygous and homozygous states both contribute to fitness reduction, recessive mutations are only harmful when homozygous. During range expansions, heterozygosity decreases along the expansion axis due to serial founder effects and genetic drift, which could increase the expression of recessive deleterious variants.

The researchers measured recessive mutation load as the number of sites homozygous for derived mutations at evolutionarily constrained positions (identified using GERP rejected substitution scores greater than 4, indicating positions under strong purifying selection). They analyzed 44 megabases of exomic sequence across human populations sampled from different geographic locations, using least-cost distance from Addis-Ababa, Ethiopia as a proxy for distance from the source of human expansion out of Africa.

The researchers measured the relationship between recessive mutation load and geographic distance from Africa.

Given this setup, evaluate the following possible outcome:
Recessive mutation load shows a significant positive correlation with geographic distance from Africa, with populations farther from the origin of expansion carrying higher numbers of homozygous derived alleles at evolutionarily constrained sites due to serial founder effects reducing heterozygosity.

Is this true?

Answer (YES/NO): YES